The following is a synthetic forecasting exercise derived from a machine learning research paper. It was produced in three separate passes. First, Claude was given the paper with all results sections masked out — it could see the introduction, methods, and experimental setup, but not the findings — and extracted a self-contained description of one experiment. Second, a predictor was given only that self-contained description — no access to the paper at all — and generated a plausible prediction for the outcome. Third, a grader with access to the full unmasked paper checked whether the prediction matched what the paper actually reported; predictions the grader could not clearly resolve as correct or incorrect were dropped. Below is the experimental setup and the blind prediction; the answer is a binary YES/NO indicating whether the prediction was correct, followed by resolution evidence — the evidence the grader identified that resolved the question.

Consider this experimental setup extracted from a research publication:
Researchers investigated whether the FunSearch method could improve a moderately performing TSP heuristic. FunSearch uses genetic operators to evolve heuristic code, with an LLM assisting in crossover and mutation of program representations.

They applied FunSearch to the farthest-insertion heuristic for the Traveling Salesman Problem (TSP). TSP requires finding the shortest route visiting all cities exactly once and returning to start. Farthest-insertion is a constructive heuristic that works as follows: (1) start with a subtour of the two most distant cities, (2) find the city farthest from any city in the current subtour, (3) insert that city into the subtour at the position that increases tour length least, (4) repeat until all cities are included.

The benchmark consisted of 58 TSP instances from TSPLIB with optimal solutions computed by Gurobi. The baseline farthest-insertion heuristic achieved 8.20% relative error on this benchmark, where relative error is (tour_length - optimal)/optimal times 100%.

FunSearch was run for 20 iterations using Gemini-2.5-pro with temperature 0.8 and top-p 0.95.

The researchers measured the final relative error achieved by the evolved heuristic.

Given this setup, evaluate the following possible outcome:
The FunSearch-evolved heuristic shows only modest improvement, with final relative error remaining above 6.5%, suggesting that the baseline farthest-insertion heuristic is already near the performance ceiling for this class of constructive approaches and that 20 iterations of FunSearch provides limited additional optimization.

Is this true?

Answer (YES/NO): YES